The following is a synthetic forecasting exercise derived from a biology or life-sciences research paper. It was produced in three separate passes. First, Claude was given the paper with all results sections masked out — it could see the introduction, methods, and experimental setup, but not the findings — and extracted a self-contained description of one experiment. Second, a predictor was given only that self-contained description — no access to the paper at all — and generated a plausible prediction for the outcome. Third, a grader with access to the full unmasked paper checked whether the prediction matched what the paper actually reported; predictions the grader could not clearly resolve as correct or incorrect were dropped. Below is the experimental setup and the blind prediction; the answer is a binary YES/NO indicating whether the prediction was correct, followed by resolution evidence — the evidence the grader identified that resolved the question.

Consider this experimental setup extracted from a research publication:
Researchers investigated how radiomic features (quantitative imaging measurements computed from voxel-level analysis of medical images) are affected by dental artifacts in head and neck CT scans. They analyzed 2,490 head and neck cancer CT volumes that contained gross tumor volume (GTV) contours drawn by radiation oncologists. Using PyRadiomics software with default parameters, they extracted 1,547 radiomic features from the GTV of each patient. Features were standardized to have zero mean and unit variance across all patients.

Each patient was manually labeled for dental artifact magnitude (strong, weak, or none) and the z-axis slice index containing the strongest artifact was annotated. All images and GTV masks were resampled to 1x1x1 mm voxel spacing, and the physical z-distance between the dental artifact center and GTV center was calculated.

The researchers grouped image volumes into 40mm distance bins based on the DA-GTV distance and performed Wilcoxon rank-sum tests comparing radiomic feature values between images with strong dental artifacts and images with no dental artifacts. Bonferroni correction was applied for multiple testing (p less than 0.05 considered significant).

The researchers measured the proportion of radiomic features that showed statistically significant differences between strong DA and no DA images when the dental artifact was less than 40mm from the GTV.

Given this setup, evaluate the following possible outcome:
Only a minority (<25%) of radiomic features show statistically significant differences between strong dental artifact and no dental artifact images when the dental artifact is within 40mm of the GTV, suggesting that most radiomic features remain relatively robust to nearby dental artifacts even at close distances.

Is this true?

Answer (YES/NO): NO